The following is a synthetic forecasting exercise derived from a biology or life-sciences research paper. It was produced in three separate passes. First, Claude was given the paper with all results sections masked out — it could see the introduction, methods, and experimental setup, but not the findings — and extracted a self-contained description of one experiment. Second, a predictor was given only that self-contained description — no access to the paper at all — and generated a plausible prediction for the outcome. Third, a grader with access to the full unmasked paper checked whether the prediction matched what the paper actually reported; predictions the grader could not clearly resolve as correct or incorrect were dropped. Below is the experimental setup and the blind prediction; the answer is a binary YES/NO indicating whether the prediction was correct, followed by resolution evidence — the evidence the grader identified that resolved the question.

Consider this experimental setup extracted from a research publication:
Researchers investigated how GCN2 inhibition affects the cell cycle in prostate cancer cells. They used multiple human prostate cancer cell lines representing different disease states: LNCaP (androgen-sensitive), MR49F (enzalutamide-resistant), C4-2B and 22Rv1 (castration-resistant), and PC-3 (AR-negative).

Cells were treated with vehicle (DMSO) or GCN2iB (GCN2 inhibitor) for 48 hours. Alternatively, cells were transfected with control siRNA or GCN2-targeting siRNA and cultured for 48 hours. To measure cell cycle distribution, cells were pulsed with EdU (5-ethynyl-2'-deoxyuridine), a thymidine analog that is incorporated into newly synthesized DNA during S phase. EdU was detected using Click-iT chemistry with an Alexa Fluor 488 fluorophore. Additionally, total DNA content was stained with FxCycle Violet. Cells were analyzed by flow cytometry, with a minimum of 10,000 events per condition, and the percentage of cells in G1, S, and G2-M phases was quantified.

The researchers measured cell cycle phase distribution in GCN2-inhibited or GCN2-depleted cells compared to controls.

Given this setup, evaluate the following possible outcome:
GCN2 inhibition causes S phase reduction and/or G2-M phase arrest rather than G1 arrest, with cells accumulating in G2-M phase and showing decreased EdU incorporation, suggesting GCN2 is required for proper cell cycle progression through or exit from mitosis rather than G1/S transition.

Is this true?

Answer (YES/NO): NO